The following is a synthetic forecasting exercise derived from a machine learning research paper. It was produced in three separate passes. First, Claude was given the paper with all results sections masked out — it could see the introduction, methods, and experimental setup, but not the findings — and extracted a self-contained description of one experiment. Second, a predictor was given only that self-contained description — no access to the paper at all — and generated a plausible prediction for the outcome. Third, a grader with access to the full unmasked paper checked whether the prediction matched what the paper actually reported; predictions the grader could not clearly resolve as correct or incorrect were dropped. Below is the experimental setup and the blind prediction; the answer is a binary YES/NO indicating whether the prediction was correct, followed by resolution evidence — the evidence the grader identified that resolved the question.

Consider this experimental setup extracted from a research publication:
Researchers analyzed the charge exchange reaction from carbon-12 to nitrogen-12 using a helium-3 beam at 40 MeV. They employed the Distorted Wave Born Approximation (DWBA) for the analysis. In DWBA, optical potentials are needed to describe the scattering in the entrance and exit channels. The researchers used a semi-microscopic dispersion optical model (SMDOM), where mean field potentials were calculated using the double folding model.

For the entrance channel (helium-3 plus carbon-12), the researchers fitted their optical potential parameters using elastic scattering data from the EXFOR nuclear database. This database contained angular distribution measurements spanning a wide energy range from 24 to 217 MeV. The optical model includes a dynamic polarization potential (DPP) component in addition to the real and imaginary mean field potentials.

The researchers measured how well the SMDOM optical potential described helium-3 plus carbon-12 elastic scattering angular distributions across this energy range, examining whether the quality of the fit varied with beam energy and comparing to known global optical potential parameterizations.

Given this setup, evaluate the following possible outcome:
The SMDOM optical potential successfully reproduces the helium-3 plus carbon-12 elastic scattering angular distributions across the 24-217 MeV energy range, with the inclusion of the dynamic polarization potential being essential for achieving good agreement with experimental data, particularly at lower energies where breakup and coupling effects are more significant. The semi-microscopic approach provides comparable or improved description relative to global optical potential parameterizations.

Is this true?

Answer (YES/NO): NO